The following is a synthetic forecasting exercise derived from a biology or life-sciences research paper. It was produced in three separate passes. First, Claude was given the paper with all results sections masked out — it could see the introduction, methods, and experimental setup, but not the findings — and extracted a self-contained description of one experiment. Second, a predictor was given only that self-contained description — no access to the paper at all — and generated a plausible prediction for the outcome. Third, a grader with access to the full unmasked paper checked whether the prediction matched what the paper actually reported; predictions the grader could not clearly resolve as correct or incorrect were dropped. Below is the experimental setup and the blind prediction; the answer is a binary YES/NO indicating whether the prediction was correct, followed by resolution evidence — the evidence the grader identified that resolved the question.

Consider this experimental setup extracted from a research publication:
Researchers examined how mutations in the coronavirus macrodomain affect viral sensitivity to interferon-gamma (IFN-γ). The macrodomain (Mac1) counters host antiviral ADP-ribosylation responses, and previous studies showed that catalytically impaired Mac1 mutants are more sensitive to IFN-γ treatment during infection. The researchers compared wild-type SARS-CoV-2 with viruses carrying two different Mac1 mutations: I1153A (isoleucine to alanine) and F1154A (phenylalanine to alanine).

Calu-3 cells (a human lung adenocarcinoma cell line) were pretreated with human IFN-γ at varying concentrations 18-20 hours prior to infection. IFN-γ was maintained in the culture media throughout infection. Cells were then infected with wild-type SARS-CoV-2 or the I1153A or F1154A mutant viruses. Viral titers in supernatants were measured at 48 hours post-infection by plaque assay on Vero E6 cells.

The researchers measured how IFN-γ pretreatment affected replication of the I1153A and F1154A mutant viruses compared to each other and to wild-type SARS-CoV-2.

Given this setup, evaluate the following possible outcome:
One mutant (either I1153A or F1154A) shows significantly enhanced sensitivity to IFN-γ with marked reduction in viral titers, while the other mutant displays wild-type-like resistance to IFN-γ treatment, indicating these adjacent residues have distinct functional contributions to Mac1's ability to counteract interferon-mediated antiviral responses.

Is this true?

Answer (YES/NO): NO